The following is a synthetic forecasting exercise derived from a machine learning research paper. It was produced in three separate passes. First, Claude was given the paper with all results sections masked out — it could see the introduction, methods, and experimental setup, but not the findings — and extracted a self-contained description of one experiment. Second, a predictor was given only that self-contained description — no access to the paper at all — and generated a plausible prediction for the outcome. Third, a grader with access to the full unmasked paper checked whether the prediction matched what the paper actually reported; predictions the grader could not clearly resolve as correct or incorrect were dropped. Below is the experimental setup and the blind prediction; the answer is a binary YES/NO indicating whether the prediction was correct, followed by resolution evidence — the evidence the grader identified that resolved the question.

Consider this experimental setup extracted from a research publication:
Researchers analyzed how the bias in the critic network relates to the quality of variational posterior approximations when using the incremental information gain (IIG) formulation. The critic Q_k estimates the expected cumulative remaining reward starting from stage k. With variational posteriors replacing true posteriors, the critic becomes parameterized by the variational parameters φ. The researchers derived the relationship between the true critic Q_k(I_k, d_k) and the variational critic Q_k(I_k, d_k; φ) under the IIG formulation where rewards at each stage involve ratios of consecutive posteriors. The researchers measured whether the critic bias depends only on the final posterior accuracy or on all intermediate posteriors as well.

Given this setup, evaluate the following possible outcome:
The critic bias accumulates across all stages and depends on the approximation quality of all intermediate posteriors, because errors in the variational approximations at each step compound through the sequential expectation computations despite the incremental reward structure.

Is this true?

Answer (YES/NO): NO